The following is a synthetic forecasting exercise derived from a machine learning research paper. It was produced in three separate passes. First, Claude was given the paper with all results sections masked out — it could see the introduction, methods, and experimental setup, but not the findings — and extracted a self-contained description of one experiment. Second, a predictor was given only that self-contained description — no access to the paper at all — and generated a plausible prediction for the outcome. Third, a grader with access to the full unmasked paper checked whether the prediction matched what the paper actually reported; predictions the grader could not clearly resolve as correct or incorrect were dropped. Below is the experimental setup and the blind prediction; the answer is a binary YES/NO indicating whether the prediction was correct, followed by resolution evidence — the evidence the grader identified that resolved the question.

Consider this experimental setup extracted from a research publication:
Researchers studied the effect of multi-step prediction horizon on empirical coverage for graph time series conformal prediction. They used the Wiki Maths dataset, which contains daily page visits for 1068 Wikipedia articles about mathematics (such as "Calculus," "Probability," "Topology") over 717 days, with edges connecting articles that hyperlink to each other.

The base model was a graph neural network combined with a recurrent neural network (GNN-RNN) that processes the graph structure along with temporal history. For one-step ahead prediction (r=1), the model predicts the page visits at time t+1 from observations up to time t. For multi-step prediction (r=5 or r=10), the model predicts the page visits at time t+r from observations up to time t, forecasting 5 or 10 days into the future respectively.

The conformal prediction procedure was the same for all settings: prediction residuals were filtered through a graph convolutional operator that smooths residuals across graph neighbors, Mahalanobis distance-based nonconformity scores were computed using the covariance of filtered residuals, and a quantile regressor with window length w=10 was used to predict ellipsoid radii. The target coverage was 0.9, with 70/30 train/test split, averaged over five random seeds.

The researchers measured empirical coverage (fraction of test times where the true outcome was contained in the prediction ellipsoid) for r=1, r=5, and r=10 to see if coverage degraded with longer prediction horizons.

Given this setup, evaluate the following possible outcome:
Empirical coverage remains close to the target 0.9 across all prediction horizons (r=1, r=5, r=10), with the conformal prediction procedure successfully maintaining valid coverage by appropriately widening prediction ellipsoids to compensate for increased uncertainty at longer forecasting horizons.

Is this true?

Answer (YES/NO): NO